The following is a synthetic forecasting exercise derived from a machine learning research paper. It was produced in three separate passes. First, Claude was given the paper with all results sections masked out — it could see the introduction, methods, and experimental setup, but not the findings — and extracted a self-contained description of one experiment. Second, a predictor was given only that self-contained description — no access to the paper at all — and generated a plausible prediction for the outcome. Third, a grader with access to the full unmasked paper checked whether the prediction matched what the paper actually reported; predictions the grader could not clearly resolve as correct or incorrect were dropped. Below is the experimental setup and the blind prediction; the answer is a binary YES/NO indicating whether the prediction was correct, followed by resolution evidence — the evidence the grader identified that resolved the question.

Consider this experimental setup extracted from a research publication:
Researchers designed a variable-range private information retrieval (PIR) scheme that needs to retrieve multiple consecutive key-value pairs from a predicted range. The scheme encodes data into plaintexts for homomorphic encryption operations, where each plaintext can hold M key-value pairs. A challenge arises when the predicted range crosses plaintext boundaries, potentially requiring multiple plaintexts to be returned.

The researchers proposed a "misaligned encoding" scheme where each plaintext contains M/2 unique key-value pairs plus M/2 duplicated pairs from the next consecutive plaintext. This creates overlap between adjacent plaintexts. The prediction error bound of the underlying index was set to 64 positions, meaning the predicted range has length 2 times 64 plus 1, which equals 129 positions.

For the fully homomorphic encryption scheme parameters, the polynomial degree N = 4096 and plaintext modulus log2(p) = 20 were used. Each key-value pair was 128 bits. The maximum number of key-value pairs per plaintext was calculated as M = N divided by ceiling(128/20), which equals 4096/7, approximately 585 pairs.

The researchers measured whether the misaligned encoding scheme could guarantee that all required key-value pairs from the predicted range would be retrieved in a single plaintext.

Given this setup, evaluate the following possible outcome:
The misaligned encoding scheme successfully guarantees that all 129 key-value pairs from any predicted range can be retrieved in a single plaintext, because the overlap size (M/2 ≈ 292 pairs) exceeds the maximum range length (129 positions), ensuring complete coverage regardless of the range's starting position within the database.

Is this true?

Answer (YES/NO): YES